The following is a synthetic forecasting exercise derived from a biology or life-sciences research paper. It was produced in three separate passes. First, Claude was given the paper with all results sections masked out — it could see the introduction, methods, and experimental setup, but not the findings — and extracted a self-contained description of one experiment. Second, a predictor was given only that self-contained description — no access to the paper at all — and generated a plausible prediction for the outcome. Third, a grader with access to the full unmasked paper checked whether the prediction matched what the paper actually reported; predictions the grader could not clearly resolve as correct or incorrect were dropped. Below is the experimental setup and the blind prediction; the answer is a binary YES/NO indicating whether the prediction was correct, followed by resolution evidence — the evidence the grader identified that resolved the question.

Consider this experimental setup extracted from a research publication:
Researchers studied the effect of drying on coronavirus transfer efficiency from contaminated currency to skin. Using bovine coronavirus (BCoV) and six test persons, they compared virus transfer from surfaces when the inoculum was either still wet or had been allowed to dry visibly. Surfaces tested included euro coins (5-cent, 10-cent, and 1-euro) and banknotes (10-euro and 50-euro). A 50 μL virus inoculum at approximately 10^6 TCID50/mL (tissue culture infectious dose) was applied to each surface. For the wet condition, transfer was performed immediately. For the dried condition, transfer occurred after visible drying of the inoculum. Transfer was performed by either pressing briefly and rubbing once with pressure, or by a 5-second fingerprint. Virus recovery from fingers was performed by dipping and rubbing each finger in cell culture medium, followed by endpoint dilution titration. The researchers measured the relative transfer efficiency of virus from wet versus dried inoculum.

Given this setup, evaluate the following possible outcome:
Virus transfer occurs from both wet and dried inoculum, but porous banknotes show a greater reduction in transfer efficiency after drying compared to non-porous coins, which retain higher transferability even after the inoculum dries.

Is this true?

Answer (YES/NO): YES